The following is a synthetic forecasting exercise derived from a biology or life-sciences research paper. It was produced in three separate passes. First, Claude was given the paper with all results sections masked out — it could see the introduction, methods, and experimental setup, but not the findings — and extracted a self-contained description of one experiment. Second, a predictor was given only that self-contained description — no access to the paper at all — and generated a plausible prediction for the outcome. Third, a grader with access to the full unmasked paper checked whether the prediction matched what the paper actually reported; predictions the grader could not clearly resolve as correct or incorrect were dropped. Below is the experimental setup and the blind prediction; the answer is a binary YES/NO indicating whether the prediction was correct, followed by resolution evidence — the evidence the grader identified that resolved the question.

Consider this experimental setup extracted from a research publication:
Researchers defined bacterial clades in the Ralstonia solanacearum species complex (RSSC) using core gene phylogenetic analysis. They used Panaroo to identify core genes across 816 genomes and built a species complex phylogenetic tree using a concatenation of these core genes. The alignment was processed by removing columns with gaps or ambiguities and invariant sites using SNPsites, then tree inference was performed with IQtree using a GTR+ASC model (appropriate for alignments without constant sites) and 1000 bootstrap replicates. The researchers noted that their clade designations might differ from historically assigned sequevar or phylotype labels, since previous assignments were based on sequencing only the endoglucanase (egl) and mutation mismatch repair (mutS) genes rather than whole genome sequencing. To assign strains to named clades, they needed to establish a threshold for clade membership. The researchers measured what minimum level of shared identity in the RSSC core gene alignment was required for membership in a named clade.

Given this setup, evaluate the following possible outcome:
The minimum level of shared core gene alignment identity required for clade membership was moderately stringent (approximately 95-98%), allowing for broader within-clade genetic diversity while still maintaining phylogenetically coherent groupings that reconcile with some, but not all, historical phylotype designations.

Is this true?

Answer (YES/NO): NO